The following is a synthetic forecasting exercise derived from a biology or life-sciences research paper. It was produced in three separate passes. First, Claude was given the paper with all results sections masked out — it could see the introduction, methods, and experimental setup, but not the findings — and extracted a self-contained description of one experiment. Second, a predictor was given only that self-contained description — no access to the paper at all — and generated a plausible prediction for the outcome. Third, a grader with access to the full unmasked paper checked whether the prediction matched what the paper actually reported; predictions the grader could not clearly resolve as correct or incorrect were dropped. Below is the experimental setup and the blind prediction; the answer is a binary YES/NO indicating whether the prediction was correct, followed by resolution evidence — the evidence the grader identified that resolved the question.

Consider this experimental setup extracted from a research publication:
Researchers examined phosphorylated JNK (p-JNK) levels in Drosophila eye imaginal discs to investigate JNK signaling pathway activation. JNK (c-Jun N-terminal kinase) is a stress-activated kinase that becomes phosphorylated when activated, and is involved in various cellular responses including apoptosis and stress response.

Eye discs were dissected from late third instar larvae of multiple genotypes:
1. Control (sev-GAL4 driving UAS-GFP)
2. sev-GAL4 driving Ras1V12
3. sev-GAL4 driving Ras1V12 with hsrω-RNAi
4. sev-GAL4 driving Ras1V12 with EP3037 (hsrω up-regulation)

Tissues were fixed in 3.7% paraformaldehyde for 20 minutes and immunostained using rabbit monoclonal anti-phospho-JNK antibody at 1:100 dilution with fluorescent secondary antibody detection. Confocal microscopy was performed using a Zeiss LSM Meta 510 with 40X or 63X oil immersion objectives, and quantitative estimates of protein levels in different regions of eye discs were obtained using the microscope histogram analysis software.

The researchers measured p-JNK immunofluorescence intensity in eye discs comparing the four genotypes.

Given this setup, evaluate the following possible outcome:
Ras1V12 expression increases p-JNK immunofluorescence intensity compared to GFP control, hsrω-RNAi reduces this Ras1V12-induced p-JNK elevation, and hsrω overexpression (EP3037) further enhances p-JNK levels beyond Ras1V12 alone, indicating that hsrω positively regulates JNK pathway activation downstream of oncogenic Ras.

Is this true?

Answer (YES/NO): NO